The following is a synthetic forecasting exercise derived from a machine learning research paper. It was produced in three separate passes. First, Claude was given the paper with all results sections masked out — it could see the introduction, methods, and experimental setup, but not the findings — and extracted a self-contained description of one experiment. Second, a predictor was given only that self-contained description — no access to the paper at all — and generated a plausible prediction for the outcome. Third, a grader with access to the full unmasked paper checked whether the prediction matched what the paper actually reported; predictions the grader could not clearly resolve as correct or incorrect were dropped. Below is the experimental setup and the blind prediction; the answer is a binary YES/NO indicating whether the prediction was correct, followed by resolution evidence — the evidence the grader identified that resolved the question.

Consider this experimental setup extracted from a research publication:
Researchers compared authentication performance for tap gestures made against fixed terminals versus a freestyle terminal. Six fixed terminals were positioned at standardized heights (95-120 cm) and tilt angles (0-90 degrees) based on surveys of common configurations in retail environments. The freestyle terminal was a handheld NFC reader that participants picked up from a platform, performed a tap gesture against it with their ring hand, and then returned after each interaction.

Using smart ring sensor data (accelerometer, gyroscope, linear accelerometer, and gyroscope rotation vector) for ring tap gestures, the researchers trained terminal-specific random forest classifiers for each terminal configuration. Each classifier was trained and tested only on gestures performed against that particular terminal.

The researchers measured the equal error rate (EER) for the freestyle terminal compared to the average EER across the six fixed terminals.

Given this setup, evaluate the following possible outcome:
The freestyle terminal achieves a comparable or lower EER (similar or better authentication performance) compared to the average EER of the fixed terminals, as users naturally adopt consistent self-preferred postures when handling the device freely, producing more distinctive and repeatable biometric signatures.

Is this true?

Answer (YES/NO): NO